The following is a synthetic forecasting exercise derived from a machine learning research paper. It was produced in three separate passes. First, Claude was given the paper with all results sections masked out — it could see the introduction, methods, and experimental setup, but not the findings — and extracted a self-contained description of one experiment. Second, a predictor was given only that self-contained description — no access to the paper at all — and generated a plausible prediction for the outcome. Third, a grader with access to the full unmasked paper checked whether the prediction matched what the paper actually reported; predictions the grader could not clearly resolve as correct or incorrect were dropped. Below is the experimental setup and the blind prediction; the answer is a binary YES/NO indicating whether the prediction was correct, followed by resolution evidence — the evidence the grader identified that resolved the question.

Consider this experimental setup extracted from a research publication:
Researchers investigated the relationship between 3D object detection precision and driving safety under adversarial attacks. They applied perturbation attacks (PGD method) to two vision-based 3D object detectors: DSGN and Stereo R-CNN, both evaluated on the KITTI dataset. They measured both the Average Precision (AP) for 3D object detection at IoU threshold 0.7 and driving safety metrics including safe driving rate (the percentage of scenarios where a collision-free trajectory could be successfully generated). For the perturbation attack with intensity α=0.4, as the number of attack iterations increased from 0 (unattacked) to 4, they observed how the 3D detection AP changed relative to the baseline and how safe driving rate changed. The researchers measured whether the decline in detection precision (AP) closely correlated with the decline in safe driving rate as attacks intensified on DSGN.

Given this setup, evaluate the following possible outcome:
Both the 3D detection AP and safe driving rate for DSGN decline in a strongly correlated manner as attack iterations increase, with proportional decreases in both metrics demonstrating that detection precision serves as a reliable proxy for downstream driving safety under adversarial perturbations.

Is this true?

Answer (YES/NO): NO